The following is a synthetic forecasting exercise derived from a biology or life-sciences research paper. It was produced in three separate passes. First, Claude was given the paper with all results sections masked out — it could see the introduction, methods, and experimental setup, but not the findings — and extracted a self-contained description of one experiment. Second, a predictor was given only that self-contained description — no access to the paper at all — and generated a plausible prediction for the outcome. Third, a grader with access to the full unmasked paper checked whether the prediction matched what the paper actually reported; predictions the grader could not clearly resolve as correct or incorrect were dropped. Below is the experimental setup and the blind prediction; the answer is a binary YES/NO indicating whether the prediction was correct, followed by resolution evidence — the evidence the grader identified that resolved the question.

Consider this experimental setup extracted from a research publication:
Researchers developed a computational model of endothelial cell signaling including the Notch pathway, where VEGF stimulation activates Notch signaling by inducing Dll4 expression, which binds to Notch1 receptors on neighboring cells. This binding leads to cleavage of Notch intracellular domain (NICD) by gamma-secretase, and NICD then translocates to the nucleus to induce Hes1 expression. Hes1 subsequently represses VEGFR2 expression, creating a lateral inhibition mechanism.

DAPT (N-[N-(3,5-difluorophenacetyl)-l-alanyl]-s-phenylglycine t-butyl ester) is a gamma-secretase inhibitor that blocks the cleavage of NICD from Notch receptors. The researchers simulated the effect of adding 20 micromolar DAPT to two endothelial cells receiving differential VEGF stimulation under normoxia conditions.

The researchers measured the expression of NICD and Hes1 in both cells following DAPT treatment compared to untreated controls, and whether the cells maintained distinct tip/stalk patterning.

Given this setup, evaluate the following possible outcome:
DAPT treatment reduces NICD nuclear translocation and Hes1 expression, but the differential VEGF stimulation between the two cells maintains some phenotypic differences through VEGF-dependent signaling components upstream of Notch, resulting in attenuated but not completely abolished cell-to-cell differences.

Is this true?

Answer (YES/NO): NO